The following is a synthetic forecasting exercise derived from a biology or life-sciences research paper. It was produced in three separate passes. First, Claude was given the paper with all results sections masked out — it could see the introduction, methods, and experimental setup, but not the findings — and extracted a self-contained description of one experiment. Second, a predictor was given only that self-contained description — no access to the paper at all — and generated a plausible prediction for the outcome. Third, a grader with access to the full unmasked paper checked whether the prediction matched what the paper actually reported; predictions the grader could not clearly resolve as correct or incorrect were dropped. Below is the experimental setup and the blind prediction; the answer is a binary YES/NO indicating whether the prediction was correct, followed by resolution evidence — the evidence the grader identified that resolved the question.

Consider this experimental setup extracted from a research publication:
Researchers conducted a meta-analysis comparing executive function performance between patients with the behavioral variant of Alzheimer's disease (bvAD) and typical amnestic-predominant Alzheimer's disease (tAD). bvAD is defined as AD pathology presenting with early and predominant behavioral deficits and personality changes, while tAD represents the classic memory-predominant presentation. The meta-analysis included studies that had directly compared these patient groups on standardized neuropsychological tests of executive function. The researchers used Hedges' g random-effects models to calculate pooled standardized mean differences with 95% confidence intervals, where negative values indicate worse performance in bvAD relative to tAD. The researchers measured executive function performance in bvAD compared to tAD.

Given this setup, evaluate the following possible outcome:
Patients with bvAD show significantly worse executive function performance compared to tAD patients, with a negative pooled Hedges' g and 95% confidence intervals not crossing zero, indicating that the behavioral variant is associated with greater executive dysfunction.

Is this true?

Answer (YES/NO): YES